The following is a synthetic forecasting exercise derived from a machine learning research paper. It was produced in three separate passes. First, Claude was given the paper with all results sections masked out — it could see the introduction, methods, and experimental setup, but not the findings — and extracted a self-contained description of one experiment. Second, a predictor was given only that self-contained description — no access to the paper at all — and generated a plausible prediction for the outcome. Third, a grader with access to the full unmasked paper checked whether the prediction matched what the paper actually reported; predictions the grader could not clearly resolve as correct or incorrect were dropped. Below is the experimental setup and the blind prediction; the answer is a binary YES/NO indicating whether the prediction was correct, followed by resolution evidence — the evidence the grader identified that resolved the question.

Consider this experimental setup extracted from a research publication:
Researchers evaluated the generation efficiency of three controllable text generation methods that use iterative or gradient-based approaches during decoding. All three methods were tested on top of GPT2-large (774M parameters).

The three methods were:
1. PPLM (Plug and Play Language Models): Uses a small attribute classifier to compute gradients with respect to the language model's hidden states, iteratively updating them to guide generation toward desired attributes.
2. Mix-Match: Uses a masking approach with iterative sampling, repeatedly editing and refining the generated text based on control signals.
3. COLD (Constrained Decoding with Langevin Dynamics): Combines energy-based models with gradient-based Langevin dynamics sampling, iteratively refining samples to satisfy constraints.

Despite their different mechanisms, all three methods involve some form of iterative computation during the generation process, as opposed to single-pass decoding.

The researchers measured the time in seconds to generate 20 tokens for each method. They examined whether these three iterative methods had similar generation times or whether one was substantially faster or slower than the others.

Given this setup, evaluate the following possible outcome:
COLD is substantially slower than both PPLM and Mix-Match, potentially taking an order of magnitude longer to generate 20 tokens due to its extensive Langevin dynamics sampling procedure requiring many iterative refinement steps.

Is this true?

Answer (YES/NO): NO